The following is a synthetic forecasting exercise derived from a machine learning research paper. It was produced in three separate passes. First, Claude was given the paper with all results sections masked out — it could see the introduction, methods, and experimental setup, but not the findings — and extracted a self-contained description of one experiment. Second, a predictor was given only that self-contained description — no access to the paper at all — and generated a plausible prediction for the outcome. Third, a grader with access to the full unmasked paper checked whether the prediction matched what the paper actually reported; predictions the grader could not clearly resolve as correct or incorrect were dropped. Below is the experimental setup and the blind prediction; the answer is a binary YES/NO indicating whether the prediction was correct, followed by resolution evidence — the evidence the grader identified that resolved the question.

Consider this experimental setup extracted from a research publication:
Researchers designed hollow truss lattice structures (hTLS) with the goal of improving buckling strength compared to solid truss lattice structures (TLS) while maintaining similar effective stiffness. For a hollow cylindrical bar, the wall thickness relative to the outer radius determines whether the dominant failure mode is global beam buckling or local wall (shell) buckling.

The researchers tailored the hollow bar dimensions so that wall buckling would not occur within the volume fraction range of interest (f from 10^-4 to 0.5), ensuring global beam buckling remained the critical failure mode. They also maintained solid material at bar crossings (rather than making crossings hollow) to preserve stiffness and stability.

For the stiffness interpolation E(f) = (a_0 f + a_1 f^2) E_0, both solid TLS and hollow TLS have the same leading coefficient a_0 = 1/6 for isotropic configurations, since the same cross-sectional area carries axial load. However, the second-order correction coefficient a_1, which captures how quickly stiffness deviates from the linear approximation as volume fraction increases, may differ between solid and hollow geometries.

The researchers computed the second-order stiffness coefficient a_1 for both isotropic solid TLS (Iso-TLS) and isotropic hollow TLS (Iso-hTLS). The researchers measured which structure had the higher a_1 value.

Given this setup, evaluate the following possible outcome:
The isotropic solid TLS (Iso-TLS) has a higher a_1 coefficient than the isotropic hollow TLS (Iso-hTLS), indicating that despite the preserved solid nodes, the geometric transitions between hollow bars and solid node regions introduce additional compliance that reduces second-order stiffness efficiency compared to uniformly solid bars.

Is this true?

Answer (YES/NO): NO